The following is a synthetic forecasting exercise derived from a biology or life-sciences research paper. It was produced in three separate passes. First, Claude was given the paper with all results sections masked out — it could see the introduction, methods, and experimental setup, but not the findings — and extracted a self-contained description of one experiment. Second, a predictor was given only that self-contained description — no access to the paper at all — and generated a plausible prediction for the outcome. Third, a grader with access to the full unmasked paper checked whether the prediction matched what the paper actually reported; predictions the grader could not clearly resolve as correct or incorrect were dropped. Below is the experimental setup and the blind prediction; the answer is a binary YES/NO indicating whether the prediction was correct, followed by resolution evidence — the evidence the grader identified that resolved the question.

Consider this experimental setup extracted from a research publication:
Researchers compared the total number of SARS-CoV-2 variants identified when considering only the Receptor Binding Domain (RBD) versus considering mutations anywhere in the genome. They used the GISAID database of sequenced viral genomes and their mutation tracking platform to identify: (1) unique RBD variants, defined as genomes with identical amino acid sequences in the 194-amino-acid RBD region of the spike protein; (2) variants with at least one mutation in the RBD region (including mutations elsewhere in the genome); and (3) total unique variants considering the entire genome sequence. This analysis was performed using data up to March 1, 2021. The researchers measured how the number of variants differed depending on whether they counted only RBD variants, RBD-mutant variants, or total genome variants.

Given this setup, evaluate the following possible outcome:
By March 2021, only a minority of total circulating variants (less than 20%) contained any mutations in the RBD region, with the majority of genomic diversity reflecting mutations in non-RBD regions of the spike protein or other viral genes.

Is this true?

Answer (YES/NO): NO